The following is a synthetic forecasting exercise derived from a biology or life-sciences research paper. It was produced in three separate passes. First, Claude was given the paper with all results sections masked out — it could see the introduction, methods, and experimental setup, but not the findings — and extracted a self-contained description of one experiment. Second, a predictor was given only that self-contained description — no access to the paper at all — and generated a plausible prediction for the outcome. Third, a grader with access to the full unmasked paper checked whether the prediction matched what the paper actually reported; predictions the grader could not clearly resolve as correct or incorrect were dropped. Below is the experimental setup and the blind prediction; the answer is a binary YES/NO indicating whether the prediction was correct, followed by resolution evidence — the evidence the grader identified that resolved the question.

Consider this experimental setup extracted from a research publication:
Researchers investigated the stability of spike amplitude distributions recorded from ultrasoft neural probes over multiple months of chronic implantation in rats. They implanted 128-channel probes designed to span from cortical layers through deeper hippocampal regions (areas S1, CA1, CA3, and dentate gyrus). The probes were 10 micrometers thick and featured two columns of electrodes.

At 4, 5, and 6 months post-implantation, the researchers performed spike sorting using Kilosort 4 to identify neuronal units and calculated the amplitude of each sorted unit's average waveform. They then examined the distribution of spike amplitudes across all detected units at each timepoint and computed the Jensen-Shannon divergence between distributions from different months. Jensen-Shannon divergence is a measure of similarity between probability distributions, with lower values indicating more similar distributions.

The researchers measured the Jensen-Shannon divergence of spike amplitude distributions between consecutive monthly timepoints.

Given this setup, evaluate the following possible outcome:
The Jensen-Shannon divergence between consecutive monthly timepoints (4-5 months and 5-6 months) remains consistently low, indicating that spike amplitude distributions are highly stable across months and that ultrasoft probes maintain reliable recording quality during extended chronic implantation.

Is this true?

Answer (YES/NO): YES